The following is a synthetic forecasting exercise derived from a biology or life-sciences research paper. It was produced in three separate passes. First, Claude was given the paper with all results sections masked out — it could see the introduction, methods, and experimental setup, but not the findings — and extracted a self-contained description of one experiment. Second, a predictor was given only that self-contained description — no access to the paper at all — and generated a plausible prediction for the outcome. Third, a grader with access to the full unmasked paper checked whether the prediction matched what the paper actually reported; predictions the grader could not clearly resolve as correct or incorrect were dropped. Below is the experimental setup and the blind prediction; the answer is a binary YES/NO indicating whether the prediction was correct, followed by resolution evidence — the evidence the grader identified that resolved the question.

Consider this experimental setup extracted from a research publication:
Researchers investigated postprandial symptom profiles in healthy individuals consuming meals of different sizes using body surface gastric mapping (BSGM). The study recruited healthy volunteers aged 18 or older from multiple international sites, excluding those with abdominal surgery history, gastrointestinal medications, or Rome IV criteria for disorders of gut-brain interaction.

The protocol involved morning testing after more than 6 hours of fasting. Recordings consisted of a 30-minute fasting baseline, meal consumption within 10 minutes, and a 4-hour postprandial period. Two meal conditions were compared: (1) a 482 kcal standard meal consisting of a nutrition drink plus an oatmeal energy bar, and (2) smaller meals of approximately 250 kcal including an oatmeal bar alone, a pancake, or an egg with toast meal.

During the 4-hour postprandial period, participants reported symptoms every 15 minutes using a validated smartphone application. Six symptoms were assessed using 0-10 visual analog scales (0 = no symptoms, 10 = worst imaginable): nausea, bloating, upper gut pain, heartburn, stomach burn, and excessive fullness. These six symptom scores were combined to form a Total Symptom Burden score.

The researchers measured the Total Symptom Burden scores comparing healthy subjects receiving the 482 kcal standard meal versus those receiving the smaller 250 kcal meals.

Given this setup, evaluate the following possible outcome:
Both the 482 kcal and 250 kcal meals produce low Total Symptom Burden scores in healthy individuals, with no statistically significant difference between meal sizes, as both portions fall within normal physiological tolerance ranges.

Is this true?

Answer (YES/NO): NO